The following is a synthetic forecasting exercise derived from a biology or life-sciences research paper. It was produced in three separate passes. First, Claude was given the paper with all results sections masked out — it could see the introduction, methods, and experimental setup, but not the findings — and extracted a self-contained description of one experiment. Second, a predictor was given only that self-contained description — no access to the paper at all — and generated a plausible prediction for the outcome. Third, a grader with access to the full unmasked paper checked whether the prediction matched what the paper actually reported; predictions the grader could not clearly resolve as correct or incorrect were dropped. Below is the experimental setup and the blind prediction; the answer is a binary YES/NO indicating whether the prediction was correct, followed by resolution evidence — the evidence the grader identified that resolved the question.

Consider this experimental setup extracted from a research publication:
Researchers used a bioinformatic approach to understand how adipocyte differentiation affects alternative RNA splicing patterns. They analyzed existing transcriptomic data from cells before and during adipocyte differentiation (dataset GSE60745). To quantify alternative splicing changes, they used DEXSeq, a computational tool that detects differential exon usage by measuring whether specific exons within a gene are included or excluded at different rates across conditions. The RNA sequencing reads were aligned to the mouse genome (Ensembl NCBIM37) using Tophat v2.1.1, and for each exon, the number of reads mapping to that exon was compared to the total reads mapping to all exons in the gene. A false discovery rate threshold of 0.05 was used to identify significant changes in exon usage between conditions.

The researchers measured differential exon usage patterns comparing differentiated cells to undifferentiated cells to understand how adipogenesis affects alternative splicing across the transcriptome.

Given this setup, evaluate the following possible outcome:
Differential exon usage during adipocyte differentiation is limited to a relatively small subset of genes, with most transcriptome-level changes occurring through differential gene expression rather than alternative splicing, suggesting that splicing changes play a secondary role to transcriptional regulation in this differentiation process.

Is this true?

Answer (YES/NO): NO